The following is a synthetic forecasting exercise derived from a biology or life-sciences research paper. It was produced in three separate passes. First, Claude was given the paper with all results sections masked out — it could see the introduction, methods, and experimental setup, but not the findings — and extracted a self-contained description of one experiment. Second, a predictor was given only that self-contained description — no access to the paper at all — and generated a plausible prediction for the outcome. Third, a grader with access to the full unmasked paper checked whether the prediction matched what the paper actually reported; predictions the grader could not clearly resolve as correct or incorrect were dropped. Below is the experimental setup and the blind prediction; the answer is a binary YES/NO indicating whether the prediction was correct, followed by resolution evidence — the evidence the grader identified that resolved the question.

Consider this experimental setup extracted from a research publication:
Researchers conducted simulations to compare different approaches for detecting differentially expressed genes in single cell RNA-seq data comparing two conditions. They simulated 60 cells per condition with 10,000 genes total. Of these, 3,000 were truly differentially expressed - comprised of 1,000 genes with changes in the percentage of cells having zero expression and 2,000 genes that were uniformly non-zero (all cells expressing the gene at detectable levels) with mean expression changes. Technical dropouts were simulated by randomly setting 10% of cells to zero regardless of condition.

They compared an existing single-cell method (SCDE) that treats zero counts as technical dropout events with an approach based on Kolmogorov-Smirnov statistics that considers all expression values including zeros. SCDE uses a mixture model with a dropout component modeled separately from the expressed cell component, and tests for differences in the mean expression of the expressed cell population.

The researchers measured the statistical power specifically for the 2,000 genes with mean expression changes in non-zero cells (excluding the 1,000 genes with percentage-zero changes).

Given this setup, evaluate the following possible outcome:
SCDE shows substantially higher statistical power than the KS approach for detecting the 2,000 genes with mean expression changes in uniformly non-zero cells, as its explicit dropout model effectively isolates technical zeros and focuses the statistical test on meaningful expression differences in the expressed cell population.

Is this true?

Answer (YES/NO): NO